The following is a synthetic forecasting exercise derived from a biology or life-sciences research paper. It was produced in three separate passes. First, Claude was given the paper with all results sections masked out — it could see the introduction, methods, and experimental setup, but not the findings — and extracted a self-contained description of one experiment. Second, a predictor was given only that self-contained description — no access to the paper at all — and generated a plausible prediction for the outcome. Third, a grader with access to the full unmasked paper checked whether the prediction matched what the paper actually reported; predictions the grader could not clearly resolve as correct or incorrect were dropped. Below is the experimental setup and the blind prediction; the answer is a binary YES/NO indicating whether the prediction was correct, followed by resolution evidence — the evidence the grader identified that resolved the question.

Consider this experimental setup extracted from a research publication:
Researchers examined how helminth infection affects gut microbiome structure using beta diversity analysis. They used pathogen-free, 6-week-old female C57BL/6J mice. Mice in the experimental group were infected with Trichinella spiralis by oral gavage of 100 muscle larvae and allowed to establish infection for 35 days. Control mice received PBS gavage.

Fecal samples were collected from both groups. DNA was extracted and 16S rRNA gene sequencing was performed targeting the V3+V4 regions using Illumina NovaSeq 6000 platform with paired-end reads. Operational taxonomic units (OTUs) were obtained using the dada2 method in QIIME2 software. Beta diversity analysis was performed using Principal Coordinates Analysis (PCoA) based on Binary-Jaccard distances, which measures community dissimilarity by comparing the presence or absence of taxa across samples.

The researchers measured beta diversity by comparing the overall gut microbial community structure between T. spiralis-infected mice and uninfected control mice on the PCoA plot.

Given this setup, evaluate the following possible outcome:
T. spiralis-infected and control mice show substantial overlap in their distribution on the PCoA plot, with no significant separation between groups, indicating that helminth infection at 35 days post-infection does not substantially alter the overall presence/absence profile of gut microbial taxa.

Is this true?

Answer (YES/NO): NO